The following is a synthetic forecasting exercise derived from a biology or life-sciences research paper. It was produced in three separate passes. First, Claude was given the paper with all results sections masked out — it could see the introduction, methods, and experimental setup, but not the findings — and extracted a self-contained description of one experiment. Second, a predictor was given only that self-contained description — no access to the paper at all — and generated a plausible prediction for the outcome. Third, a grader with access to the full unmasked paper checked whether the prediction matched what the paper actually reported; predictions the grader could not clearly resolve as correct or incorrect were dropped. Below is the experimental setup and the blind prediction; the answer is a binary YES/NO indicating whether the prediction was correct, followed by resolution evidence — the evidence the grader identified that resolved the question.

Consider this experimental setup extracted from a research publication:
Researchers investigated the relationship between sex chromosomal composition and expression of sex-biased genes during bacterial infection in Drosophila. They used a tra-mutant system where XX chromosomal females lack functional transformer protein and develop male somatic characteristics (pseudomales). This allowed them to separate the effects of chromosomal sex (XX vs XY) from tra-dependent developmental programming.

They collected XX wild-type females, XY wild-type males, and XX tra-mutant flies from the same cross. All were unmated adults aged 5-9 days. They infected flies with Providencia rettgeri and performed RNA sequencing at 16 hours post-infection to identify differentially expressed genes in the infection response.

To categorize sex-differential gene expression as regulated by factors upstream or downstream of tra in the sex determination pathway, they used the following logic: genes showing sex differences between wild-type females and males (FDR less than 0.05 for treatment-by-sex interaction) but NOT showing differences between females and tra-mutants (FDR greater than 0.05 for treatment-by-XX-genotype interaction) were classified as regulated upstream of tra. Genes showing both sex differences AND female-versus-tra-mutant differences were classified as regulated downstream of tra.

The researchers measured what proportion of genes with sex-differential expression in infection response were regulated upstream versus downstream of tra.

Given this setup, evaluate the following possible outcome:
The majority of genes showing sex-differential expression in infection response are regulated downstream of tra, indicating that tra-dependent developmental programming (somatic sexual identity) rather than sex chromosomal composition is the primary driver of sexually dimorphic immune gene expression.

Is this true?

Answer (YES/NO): YES